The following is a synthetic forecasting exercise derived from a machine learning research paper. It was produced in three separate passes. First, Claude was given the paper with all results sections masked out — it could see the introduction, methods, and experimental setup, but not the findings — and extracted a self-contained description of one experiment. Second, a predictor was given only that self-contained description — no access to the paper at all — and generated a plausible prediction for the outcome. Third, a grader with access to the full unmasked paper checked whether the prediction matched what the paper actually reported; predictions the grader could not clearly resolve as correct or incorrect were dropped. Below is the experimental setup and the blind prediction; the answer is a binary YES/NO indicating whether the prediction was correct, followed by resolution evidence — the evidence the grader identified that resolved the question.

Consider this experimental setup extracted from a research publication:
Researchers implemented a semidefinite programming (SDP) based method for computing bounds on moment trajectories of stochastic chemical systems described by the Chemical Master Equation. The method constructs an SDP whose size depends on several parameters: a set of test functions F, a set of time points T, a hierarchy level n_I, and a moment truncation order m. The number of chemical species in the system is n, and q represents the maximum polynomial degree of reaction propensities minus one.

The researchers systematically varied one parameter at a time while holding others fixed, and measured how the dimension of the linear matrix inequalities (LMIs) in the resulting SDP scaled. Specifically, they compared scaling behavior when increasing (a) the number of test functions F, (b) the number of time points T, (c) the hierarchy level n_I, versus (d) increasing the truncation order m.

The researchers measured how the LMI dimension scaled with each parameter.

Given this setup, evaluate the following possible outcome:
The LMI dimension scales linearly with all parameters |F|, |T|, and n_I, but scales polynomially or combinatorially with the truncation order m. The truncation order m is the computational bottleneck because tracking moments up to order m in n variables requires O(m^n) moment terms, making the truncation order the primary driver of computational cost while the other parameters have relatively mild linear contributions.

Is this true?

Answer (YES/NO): NO